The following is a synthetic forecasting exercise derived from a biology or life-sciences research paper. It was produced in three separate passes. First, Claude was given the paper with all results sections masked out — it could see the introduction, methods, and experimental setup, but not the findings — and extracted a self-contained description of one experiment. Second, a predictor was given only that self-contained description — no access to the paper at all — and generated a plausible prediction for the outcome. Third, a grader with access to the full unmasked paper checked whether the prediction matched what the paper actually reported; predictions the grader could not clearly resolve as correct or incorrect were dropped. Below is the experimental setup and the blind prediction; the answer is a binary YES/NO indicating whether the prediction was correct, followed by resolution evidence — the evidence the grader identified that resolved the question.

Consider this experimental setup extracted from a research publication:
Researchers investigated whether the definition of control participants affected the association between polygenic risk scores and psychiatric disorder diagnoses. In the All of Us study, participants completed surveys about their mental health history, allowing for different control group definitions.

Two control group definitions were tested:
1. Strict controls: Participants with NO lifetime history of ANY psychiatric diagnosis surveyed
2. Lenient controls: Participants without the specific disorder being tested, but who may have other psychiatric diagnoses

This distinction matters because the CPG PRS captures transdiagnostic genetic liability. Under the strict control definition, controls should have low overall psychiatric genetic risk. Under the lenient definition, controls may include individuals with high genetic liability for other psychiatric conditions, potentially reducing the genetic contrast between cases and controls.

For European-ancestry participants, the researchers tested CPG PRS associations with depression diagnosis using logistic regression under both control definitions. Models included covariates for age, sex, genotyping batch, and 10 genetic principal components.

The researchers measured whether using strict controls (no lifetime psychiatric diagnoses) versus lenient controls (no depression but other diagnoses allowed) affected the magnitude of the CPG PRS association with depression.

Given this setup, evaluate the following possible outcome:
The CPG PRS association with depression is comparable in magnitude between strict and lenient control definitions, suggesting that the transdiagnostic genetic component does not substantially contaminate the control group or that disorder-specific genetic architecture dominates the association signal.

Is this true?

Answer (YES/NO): NO